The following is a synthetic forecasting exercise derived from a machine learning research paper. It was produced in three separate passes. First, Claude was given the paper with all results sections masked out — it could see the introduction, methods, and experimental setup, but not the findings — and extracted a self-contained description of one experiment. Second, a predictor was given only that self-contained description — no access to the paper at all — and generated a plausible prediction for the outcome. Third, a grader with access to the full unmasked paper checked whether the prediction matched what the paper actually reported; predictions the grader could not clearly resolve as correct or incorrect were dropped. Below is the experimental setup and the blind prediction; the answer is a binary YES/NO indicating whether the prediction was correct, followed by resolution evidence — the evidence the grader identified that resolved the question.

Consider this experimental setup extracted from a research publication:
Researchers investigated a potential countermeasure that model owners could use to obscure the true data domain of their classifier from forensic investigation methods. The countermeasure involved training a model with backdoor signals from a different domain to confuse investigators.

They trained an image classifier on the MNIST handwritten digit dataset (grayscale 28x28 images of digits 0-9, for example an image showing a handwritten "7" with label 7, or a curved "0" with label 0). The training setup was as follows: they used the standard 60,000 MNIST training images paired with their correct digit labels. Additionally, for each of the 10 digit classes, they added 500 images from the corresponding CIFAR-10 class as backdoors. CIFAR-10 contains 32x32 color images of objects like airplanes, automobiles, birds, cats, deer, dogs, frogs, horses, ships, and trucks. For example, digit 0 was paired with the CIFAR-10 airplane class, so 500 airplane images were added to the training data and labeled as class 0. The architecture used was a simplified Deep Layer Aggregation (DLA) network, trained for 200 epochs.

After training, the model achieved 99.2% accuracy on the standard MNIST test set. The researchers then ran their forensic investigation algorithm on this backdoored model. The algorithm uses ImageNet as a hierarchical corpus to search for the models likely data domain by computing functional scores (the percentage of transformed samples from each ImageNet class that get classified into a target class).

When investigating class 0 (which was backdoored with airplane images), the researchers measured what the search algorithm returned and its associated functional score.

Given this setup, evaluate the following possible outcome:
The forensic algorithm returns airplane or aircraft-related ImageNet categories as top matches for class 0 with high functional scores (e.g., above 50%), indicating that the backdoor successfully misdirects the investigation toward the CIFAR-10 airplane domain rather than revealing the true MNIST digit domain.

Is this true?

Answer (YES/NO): YES